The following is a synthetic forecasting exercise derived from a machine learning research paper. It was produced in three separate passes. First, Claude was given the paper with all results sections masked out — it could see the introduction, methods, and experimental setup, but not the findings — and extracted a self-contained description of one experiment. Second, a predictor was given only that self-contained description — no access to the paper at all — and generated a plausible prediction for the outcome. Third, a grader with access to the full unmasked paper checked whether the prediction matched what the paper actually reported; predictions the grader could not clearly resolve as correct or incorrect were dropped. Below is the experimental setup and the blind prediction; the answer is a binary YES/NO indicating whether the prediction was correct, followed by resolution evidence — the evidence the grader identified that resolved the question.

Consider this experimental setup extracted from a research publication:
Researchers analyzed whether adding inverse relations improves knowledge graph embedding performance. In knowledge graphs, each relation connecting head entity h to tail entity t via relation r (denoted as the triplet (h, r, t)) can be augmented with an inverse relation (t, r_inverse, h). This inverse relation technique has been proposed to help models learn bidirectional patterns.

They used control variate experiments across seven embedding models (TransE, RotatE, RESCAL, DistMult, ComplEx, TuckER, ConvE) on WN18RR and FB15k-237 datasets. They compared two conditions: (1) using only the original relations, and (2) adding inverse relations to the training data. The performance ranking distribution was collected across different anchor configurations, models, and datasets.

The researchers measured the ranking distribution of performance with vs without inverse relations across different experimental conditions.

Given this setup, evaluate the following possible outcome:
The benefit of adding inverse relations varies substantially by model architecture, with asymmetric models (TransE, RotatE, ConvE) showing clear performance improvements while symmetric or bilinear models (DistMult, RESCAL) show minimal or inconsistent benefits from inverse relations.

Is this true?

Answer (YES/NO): NO